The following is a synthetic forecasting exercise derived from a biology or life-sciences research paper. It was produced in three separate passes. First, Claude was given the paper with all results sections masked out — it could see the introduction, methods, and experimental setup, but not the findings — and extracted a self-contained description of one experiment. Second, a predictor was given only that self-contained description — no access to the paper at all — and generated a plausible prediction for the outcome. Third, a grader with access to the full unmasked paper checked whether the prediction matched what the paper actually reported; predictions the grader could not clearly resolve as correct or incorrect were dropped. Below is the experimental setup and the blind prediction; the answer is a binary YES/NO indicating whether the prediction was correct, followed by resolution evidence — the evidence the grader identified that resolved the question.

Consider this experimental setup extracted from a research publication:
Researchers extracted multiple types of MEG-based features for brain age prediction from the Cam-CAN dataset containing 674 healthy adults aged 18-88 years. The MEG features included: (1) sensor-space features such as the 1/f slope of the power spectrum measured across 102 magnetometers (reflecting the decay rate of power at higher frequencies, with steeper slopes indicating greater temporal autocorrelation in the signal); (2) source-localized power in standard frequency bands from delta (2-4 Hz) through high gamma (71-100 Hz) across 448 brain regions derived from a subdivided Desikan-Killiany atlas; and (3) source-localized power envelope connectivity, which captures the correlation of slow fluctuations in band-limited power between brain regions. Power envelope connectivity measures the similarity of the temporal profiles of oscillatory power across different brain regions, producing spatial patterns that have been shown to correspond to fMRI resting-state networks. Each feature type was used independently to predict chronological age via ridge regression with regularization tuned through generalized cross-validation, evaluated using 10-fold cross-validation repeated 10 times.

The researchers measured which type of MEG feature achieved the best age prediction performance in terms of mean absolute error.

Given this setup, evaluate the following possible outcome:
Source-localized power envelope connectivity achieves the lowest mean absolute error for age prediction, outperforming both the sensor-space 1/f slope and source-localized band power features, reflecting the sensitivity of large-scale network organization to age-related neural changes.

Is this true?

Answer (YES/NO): NO